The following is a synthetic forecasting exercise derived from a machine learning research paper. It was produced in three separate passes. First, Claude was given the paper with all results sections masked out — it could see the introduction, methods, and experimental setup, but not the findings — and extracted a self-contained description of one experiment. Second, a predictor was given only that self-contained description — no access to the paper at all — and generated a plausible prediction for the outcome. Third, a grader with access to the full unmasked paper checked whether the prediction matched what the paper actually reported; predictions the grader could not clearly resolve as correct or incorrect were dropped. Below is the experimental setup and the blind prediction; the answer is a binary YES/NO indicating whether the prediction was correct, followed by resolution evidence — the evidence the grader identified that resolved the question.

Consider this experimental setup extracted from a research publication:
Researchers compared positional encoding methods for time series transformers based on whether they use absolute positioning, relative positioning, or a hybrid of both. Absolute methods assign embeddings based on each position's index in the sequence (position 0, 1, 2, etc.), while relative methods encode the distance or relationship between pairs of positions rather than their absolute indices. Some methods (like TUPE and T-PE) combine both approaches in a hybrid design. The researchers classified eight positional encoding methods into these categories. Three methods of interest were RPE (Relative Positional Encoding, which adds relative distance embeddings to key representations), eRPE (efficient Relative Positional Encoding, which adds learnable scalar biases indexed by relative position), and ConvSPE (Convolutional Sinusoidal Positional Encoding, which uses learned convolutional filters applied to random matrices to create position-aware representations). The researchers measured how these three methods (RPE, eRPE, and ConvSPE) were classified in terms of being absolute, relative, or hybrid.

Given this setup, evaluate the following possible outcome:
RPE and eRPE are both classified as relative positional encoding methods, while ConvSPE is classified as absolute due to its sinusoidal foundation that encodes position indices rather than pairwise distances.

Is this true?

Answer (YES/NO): NO